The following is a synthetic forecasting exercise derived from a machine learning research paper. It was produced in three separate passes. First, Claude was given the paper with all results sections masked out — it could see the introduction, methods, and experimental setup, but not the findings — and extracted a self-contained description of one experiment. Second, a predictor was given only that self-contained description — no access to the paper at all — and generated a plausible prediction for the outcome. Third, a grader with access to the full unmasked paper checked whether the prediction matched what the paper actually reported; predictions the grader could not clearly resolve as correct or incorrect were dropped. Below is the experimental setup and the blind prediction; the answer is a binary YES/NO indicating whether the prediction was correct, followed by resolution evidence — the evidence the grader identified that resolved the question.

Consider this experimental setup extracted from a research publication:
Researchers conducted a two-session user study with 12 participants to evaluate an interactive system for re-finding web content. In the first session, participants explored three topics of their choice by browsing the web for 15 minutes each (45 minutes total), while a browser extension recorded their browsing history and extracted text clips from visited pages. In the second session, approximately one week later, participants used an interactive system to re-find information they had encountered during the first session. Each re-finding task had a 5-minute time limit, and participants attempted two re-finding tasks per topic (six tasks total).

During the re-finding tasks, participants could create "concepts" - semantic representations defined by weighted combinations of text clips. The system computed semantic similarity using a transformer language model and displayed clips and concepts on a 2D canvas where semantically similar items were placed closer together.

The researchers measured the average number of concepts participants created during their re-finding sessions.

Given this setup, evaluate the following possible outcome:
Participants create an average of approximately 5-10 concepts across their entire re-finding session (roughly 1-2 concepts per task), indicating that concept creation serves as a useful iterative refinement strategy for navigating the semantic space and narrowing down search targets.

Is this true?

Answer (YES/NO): NO